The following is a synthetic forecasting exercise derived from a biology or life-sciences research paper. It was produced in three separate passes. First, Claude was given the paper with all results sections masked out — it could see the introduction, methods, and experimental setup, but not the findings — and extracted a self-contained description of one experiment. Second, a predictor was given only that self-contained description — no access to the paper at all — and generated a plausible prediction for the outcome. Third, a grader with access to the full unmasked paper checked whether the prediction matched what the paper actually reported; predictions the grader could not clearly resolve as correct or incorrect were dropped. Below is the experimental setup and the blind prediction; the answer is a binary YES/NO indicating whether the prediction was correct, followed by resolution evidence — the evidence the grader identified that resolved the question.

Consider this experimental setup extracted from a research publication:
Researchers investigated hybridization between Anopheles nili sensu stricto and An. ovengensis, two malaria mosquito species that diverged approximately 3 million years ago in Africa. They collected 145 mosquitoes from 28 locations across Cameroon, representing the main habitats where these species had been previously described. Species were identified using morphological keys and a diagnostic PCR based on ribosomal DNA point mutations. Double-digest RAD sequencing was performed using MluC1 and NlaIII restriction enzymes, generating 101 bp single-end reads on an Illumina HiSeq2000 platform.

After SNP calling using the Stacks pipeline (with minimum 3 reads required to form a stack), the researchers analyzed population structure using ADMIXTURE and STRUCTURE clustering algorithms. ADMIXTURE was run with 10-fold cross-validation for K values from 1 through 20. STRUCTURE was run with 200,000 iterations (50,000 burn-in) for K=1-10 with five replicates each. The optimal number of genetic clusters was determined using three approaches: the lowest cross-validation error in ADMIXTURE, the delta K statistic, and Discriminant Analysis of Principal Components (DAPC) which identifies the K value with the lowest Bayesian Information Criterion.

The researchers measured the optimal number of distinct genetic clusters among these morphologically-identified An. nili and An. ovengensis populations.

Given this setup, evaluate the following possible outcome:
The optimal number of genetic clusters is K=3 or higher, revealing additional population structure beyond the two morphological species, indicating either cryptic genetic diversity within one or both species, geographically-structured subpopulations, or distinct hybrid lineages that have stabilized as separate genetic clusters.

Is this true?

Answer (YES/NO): YES